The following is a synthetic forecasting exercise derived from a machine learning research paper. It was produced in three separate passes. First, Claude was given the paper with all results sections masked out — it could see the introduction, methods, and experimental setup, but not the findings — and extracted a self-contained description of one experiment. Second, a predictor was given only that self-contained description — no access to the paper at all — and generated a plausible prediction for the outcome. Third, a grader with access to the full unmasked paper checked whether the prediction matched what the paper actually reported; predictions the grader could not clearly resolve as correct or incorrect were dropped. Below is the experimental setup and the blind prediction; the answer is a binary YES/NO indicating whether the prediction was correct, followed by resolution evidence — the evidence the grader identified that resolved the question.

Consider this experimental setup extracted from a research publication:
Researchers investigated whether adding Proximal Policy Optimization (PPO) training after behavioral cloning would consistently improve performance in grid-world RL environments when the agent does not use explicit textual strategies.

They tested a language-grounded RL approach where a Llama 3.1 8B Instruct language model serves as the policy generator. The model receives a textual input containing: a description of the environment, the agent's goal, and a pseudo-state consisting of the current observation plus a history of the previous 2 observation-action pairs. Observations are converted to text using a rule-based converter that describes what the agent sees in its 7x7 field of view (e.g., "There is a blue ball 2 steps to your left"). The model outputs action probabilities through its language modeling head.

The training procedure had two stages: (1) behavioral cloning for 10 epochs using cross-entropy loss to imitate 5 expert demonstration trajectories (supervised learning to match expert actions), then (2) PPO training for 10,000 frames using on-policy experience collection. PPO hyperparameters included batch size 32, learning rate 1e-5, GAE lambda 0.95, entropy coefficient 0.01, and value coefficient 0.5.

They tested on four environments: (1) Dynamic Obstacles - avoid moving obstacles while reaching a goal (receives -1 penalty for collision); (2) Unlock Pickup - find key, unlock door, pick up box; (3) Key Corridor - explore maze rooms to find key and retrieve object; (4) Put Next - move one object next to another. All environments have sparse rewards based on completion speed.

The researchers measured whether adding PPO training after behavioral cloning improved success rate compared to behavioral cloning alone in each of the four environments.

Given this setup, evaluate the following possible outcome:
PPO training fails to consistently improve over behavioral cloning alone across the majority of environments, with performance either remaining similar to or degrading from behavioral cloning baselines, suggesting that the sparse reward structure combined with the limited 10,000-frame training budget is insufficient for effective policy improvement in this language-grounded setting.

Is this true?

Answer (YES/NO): NO